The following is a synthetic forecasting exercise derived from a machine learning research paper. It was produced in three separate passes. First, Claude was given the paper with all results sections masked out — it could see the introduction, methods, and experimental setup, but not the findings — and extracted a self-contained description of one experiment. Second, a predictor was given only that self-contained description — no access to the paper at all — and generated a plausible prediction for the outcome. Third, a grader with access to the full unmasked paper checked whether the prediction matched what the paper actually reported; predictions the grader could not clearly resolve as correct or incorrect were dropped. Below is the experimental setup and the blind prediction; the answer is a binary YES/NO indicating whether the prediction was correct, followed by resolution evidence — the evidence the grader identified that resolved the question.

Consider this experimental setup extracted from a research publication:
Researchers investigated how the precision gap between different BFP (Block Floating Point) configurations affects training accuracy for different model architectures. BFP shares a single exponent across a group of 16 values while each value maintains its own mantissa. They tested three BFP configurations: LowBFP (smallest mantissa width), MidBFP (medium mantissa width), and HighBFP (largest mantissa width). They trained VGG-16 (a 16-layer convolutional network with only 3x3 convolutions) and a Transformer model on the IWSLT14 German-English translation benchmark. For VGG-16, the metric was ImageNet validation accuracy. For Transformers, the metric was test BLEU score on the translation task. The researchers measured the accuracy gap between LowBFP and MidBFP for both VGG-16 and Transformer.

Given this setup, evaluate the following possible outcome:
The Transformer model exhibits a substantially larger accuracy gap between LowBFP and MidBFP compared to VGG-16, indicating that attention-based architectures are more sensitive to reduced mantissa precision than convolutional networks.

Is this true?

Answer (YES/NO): NO